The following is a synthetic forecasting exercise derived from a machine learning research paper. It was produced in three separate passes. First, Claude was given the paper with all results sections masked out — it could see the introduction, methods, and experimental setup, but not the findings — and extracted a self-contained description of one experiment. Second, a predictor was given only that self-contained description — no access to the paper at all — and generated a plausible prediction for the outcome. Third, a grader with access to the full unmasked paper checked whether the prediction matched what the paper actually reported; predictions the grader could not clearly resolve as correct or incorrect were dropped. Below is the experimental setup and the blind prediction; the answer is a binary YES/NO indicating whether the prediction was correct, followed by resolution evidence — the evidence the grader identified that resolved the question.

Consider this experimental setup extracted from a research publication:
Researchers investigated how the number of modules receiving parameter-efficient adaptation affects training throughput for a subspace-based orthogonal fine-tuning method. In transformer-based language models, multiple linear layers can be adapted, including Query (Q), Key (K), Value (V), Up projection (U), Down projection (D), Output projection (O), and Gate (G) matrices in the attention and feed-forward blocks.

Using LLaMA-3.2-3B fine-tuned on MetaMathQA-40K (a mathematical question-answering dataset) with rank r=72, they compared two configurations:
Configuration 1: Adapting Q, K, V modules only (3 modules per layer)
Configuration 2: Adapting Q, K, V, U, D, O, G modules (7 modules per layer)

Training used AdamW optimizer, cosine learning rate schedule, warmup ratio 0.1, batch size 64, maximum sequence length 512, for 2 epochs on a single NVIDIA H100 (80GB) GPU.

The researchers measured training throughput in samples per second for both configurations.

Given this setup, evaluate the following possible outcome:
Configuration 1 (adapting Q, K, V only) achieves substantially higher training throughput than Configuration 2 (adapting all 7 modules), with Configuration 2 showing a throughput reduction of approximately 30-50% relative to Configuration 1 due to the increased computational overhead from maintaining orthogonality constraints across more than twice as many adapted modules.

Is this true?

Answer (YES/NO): YES